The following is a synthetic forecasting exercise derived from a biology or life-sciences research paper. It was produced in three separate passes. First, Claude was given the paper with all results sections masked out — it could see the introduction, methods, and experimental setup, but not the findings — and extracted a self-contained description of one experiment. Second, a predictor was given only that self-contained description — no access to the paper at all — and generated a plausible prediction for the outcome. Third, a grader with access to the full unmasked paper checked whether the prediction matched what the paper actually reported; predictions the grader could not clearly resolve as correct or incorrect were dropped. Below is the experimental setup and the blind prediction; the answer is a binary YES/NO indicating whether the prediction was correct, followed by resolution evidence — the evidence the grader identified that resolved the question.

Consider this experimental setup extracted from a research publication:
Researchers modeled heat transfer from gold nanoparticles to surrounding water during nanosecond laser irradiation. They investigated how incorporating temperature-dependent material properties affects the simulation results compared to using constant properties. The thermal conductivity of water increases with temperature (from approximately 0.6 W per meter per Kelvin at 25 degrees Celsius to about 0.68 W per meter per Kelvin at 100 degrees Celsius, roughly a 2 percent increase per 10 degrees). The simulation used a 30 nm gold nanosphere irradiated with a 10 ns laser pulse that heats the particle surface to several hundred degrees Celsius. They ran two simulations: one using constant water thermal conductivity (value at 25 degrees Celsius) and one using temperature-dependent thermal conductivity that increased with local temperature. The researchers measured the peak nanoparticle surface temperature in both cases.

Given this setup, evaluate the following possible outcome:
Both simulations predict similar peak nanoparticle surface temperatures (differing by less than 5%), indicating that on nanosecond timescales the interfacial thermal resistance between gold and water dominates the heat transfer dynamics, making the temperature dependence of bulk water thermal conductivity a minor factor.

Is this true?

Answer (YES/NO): NO